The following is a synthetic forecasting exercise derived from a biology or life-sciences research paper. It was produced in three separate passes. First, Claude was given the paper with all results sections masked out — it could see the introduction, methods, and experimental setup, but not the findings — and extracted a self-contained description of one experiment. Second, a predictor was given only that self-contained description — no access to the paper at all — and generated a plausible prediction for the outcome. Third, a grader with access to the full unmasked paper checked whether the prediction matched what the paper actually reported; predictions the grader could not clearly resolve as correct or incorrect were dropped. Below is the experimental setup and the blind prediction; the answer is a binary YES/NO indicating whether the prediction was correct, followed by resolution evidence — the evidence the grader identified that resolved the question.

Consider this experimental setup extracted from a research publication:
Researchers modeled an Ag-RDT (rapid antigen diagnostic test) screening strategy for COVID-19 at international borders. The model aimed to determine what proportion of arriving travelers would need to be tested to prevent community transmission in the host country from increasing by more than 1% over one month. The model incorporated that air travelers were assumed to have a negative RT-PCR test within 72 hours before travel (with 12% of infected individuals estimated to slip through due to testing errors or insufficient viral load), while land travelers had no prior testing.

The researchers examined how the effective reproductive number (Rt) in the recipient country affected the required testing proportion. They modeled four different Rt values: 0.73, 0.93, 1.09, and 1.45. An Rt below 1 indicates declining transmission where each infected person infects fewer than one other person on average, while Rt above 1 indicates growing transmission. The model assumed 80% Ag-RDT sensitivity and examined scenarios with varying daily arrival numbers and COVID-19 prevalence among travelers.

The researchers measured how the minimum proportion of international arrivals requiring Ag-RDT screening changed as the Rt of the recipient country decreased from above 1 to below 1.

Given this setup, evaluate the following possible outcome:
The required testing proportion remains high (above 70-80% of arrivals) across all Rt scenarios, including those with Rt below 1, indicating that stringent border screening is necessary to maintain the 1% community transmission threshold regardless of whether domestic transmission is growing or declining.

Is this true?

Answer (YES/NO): NO